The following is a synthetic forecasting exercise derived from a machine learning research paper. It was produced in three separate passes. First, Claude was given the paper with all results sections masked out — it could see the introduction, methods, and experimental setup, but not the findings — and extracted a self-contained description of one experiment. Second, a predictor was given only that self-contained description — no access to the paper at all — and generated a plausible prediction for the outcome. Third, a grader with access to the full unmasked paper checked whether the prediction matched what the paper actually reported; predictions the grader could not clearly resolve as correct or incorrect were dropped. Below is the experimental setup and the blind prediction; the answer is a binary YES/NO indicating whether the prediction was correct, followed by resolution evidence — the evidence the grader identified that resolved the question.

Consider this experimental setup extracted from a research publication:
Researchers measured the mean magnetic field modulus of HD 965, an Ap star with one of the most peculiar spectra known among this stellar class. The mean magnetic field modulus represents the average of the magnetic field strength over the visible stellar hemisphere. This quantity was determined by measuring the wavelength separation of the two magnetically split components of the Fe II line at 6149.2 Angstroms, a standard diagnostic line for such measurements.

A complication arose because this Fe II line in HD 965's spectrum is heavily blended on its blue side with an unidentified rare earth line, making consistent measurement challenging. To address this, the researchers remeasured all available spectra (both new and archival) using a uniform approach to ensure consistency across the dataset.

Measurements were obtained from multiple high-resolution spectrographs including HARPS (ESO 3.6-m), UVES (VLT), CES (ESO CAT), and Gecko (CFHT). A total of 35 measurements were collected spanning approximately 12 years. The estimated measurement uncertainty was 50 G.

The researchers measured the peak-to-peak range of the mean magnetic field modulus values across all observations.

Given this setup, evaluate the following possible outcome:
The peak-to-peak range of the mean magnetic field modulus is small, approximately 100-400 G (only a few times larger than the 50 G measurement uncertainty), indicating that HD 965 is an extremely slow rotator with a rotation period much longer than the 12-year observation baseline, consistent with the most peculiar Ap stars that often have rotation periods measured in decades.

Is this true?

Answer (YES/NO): NO